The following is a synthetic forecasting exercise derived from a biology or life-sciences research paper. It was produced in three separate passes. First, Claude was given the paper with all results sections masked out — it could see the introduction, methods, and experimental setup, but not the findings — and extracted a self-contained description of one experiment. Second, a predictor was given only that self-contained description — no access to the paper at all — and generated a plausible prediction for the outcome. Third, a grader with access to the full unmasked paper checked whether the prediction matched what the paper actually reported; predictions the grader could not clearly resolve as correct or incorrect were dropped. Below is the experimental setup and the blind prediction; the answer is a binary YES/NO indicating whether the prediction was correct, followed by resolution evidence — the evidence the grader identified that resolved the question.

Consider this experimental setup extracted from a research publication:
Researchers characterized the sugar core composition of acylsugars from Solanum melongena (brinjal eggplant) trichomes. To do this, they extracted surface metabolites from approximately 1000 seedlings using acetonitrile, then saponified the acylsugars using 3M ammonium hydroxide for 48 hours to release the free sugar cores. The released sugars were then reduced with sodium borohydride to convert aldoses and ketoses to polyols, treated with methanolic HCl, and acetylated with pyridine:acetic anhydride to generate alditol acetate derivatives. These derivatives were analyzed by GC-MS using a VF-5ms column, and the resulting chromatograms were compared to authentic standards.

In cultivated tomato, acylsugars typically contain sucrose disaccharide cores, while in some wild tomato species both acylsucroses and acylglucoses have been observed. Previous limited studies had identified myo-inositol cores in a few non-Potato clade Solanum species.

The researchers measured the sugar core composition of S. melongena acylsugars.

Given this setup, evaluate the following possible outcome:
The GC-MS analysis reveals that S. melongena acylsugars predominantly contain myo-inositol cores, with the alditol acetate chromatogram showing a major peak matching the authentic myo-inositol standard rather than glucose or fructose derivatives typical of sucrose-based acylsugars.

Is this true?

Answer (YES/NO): YES